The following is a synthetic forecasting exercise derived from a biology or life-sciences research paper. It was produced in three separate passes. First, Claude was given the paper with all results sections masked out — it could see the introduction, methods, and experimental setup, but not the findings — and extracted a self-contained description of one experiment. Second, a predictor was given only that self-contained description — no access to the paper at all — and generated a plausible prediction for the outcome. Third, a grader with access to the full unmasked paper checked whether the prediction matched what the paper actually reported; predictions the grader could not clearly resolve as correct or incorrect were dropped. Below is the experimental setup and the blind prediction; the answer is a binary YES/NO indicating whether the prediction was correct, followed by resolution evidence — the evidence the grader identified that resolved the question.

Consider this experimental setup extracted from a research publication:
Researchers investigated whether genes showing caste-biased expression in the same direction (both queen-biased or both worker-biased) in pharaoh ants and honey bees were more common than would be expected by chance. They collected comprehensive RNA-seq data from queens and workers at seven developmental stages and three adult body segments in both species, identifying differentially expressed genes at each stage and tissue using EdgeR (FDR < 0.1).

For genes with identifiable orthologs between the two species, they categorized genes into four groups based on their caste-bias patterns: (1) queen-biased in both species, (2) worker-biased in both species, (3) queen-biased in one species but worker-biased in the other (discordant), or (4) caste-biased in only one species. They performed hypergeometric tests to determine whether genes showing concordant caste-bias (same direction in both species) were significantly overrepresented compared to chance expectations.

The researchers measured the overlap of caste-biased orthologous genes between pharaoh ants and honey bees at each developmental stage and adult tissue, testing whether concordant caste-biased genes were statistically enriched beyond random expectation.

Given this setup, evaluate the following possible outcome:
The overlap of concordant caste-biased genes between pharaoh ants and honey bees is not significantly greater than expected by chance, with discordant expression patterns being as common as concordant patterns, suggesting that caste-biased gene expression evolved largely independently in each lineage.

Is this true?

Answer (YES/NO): NO